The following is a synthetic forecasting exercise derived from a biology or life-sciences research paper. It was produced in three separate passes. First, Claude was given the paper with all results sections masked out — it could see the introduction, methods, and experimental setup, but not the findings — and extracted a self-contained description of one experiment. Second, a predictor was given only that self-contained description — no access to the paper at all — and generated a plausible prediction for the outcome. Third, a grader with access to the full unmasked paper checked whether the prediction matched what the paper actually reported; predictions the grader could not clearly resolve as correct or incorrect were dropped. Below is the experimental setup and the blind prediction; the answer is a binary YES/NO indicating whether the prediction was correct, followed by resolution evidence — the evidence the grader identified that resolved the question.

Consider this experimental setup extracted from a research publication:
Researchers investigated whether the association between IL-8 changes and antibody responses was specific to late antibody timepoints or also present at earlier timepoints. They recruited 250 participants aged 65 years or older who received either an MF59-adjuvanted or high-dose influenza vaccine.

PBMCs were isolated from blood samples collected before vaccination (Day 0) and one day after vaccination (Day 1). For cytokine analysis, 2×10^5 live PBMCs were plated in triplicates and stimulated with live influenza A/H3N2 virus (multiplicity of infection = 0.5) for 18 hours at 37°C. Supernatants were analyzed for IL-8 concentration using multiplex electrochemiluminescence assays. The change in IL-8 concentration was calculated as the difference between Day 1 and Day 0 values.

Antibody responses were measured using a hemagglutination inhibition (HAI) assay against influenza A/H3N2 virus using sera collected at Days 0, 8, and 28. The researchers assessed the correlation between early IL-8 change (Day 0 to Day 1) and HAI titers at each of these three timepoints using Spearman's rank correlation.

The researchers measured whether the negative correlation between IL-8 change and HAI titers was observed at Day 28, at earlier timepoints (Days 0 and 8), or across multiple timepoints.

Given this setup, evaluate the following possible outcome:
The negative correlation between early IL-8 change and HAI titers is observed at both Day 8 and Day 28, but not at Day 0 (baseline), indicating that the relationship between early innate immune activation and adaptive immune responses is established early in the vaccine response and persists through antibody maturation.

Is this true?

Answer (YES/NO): NO